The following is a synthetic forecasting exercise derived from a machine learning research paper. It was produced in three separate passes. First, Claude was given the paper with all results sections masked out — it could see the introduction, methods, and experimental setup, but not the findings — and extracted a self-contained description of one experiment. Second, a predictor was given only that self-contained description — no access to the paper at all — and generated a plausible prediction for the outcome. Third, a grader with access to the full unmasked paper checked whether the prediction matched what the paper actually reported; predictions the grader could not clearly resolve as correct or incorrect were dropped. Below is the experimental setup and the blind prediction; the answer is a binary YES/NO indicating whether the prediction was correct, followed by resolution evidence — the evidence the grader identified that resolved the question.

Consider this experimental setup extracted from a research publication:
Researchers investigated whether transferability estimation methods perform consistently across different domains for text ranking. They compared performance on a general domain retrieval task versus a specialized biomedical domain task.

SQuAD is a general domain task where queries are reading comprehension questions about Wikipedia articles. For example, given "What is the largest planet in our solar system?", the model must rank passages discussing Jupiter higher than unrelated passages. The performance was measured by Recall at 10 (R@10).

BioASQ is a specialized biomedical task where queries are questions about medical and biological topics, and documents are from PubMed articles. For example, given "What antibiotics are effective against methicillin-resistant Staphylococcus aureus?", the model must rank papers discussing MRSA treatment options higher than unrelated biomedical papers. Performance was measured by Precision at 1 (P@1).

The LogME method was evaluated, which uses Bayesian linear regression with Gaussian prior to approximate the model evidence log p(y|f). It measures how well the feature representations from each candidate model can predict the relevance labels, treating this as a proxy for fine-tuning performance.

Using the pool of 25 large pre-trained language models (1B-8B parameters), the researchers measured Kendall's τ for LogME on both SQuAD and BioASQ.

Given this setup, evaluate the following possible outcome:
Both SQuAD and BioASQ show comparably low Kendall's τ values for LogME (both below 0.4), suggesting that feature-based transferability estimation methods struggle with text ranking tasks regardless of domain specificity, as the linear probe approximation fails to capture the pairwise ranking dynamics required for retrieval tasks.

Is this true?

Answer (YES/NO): NO